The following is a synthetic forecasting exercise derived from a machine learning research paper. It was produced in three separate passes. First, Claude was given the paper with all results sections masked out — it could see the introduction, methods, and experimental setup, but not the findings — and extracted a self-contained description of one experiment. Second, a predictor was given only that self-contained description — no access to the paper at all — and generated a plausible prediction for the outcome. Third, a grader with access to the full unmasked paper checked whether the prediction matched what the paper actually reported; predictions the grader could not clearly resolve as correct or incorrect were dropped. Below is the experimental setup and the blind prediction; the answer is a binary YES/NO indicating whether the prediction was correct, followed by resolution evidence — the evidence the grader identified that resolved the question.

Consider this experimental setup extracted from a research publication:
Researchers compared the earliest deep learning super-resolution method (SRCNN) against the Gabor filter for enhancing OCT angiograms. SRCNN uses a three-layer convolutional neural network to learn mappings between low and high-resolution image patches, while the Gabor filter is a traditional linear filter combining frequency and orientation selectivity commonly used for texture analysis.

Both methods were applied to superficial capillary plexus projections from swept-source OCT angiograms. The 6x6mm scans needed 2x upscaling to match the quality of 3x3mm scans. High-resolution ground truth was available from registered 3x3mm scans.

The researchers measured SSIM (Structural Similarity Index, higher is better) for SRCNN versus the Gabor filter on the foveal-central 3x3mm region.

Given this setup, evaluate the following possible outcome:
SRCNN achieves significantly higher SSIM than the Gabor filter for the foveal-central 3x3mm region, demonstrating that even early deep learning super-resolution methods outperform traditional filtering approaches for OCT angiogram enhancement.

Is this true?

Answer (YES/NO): NO